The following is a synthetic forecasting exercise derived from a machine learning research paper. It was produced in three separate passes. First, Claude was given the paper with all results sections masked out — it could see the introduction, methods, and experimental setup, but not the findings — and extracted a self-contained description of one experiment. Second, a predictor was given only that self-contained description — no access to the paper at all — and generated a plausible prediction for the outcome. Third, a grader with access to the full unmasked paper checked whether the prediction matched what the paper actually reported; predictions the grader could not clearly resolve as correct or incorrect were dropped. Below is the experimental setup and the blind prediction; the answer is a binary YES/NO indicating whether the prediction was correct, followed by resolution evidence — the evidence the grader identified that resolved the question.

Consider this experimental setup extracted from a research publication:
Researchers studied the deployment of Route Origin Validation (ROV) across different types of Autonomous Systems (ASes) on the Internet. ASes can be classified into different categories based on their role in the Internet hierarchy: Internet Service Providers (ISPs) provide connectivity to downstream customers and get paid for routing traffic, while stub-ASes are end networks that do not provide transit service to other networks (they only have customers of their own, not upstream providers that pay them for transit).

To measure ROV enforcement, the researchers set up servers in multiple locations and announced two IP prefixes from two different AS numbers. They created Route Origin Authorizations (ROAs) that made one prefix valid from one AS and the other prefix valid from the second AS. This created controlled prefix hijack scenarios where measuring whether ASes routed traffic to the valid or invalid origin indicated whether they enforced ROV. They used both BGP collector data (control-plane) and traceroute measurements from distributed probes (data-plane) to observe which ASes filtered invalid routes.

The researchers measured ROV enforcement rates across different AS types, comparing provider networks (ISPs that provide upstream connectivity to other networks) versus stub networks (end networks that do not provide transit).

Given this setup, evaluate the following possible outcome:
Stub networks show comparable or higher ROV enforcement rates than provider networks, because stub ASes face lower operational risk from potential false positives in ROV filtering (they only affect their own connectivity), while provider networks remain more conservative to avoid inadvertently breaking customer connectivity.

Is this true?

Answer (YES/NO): NO